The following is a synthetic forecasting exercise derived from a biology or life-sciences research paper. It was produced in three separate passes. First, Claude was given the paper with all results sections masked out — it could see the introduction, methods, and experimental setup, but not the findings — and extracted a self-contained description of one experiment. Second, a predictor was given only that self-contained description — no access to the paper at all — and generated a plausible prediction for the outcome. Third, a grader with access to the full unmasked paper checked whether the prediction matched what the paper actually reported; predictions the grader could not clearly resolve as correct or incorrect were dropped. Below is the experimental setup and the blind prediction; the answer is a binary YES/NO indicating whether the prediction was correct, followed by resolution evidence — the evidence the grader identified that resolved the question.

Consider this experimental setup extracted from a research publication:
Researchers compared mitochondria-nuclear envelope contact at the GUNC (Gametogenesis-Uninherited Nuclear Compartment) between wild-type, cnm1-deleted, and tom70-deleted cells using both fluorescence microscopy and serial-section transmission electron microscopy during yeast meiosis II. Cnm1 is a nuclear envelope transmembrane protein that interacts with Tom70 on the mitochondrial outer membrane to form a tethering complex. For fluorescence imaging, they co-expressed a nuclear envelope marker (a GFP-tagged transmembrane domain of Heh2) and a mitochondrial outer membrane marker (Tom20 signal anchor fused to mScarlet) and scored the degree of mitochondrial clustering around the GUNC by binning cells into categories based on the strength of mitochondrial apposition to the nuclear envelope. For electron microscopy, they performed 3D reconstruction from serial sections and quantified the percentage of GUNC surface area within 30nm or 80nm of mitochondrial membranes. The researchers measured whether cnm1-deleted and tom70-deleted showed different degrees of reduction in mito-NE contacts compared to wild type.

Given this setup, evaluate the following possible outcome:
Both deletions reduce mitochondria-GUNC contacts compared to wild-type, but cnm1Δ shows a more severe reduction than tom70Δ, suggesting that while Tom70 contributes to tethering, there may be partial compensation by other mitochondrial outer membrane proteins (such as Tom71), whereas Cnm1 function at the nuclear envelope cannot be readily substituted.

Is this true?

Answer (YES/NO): NO